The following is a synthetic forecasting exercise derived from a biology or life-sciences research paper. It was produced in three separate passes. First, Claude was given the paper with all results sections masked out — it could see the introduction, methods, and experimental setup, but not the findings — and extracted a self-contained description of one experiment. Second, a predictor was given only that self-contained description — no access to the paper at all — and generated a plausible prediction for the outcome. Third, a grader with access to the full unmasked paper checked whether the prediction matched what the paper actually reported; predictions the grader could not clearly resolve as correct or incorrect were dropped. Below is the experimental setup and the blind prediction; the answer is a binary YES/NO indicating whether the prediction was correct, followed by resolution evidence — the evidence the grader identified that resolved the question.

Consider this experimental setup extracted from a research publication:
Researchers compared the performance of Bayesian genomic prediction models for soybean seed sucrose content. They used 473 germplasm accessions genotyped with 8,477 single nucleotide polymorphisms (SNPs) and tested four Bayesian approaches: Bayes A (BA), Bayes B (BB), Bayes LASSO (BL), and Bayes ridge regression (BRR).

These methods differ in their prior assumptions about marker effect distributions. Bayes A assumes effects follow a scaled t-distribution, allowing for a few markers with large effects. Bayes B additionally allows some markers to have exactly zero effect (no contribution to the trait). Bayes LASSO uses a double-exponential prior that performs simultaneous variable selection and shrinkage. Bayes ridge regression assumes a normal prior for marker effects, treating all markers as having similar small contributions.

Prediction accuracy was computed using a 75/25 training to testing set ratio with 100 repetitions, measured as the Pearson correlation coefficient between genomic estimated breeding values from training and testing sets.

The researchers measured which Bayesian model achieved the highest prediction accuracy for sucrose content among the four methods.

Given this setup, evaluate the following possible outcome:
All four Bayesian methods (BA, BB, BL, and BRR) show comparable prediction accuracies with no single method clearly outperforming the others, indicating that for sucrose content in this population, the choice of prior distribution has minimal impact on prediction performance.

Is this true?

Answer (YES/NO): NO